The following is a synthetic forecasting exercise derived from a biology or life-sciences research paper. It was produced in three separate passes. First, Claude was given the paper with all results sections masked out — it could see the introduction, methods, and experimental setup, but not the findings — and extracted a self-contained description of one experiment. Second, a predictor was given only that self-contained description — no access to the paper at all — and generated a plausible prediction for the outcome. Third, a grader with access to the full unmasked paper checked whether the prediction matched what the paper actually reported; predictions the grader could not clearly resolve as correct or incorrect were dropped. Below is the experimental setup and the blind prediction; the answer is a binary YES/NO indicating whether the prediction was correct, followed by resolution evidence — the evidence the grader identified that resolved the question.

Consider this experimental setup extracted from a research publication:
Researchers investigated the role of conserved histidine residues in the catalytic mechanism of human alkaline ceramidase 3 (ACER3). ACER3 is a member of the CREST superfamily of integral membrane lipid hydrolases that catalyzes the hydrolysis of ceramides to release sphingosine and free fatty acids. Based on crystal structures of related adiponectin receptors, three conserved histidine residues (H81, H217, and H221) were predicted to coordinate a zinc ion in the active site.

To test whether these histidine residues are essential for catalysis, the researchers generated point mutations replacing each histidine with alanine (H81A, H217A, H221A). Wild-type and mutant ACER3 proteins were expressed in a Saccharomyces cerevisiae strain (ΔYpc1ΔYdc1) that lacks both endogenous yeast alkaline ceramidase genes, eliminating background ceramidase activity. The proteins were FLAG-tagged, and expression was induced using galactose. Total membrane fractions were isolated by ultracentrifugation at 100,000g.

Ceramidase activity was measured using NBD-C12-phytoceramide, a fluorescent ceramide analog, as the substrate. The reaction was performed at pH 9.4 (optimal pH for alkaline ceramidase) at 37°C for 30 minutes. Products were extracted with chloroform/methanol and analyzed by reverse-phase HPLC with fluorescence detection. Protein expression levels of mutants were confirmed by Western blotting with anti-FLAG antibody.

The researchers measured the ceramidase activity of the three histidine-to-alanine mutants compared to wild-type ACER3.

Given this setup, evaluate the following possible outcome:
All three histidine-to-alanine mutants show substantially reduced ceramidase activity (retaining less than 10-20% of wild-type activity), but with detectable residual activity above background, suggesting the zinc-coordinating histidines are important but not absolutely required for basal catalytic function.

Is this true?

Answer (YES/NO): NO